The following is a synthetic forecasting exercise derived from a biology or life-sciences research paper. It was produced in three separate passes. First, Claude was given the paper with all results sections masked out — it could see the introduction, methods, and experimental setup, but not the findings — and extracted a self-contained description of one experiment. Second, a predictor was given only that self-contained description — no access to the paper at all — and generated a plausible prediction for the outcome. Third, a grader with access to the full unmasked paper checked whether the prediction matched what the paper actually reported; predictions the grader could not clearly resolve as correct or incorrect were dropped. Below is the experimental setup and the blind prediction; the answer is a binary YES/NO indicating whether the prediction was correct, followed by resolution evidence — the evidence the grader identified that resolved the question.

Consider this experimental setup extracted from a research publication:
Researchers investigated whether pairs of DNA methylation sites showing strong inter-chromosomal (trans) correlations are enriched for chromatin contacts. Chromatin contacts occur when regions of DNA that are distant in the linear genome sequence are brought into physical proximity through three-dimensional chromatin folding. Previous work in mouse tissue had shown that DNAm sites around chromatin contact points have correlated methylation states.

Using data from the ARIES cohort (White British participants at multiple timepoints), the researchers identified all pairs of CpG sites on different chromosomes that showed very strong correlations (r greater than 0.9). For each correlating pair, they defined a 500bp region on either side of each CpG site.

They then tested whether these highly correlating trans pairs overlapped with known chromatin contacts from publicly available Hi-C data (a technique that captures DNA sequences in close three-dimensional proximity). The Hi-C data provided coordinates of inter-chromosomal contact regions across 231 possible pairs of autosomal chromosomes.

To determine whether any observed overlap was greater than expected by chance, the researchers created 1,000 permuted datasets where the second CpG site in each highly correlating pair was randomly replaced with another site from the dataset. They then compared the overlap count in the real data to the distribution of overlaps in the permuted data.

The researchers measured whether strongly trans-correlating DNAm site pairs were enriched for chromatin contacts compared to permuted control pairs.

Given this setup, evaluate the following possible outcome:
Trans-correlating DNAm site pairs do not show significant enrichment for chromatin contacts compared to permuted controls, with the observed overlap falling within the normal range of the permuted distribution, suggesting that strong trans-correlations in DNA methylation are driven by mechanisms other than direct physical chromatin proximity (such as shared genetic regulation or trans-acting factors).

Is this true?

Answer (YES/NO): NO